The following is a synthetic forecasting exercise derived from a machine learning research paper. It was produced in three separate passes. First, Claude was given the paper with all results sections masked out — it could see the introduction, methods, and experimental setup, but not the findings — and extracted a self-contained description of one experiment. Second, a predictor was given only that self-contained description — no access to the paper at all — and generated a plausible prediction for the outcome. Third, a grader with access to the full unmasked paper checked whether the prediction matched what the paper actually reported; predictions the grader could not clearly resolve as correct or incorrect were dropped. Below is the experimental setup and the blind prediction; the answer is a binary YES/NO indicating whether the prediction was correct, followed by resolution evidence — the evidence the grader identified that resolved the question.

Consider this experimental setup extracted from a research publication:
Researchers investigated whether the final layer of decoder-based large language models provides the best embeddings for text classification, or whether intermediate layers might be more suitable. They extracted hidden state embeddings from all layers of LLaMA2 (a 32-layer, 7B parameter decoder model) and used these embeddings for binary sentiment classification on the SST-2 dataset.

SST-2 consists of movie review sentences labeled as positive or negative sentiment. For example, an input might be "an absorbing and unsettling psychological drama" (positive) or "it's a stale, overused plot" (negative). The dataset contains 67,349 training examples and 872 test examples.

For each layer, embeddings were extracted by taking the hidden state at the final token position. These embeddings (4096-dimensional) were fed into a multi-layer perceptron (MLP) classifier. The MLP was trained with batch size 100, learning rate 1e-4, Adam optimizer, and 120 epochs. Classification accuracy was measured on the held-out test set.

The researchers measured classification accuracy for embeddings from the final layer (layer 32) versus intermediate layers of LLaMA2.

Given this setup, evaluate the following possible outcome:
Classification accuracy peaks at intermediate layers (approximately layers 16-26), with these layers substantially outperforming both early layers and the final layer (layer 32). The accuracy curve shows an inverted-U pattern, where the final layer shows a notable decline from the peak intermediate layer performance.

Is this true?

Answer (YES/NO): NO